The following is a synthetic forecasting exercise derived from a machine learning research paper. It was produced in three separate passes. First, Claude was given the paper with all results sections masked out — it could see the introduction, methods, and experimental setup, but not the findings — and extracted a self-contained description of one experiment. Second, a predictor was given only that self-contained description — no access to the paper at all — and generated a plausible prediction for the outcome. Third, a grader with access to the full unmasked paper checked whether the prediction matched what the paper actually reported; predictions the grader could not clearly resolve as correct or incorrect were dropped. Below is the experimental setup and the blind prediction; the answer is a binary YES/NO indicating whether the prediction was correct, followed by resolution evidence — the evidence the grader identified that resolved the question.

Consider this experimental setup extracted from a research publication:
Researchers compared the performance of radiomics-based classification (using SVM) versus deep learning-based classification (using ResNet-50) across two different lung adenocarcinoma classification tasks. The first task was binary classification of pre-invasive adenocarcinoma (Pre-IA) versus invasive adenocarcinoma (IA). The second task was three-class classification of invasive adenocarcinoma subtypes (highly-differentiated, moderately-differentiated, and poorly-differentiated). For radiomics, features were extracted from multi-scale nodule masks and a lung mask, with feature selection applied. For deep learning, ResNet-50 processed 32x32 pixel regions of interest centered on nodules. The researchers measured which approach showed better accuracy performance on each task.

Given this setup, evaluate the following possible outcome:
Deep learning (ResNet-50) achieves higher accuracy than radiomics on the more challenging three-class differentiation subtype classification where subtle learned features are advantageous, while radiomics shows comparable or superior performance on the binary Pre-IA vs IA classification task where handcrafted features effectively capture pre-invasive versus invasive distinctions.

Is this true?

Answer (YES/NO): NO